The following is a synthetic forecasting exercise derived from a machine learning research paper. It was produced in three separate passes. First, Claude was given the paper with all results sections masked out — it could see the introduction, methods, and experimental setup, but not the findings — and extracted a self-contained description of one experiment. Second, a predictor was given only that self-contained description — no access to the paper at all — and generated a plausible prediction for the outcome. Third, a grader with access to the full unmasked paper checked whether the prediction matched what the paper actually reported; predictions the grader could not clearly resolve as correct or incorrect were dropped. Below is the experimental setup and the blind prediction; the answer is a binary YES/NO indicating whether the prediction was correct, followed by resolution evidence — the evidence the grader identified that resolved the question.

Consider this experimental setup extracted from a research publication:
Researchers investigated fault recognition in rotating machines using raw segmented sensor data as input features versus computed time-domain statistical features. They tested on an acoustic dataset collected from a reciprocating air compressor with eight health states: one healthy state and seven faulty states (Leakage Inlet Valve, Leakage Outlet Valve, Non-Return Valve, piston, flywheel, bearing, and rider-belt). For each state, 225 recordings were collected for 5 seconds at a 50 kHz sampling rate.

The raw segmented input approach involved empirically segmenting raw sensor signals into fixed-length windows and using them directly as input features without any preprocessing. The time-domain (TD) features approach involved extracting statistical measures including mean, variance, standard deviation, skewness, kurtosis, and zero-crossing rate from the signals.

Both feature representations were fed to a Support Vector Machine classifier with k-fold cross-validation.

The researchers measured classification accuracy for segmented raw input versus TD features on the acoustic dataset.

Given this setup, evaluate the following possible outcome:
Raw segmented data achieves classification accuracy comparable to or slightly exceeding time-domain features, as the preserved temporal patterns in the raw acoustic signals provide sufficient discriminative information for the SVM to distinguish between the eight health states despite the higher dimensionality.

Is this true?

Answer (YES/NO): NO